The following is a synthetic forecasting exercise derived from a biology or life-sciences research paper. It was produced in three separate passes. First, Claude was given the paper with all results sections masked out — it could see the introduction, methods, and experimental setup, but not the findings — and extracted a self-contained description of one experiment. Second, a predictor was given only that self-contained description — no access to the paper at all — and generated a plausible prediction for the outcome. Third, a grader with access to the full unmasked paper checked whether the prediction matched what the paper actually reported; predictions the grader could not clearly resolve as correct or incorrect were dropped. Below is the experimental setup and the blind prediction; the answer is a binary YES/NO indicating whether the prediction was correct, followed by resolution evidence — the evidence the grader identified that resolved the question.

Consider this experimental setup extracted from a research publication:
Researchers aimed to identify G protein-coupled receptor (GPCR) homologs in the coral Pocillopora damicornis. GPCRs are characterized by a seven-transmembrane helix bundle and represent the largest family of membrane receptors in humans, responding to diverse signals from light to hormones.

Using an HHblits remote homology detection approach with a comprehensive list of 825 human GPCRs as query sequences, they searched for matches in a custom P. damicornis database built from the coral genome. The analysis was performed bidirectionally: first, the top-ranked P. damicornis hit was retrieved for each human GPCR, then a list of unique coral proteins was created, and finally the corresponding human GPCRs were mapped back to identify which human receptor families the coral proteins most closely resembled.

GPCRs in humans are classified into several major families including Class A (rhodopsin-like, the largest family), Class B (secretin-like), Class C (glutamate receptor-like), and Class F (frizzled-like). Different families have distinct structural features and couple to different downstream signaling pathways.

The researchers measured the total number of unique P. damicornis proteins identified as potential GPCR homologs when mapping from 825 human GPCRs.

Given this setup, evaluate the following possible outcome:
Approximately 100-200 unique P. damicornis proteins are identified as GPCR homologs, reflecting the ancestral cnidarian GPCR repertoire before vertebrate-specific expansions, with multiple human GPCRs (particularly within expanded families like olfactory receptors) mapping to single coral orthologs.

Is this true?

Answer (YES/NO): YES